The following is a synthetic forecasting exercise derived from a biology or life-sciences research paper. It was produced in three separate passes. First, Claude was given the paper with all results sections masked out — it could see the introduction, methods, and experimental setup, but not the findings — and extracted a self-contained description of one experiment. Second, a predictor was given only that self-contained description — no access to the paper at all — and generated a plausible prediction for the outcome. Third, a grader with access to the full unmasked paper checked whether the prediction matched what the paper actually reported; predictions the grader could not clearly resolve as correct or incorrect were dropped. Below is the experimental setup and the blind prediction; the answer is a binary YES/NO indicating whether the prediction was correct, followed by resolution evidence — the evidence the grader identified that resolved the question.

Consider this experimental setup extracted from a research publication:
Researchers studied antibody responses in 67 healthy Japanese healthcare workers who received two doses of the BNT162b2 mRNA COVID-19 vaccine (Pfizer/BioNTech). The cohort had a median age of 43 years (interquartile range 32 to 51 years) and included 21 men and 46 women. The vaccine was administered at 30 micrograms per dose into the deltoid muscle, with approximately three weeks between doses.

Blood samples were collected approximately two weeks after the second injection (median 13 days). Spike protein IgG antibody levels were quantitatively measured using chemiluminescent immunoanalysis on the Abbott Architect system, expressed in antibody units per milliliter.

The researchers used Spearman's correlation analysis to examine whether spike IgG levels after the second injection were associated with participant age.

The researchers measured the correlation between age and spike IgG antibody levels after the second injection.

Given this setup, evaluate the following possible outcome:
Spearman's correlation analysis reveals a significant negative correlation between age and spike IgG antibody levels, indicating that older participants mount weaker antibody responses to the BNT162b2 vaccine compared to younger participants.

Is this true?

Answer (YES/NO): YES